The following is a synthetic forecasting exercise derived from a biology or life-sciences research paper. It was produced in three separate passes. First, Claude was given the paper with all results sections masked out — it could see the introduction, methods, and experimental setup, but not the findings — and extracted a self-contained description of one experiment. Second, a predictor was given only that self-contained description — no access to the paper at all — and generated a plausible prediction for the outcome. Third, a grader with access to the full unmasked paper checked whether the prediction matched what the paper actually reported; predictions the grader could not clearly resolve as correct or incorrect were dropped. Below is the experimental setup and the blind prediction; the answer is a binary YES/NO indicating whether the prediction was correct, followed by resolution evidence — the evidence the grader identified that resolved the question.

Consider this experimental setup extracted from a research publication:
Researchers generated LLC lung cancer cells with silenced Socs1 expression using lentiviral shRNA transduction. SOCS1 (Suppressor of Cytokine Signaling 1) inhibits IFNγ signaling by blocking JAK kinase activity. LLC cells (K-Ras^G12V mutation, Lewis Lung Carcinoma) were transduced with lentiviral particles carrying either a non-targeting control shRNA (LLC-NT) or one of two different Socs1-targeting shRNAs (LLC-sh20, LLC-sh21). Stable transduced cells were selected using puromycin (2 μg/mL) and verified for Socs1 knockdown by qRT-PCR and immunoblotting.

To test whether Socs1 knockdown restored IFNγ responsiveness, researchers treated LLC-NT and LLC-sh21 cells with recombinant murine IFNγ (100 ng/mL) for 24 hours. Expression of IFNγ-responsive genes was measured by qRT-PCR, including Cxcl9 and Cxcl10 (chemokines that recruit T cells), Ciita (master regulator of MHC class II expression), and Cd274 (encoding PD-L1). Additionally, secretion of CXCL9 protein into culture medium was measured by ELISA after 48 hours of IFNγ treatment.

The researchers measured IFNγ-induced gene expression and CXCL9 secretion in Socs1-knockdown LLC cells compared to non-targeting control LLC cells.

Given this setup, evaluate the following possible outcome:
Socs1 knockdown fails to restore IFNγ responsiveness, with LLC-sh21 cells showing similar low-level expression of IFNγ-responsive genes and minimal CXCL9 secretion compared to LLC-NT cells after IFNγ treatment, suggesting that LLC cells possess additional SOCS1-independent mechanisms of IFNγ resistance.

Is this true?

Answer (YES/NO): NO